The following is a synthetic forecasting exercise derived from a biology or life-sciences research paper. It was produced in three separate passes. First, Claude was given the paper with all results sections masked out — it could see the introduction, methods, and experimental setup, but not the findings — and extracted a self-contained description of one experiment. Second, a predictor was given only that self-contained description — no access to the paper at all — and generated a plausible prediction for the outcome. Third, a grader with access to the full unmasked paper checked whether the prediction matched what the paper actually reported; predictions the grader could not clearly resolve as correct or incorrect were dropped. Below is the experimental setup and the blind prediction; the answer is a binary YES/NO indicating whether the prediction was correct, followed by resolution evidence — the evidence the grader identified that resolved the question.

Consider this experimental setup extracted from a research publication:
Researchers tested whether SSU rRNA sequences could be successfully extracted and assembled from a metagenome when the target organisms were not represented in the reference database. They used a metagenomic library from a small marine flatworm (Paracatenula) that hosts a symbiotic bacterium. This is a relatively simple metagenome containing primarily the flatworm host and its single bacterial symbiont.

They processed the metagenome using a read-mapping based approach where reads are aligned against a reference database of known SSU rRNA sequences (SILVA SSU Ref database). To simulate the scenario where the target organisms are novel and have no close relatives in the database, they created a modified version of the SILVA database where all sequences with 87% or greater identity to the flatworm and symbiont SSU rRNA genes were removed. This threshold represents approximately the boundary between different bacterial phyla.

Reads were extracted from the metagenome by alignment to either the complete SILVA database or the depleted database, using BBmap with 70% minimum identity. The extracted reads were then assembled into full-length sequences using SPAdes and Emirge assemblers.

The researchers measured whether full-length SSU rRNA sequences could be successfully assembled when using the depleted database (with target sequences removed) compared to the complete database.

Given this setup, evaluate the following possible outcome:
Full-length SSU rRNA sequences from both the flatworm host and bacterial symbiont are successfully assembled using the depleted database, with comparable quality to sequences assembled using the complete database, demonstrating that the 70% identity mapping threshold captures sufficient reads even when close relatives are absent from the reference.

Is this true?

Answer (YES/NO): NO